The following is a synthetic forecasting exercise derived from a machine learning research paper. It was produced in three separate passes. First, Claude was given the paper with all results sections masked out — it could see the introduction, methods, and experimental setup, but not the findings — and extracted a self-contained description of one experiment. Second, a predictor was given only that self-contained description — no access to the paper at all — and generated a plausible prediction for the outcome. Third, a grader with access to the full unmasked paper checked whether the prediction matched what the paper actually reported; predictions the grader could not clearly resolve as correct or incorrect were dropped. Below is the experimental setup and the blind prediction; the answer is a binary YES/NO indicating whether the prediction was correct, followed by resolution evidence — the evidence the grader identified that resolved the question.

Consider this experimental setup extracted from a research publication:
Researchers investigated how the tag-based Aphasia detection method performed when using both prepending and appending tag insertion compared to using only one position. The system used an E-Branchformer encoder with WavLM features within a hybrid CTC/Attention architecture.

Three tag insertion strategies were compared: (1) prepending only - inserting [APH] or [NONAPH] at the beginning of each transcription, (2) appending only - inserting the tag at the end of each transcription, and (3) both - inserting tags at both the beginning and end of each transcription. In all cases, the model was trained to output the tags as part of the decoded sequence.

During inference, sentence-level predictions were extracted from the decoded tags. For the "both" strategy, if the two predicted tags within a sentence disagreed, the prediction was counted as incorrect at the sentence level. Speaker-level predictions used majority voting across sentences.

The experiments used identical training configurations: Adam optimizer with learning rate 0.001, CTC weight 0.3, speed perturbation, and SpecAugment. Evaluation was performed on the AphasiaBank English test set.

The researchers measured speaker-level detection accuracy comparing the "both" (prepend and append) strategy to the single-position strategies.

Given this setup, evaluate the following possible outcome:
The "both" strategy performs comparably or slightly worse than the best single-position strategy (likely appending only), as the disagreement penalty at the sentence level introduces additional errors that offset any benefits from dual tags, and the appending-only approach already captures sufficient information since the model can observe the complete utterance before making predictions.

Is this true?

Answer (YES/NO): NO